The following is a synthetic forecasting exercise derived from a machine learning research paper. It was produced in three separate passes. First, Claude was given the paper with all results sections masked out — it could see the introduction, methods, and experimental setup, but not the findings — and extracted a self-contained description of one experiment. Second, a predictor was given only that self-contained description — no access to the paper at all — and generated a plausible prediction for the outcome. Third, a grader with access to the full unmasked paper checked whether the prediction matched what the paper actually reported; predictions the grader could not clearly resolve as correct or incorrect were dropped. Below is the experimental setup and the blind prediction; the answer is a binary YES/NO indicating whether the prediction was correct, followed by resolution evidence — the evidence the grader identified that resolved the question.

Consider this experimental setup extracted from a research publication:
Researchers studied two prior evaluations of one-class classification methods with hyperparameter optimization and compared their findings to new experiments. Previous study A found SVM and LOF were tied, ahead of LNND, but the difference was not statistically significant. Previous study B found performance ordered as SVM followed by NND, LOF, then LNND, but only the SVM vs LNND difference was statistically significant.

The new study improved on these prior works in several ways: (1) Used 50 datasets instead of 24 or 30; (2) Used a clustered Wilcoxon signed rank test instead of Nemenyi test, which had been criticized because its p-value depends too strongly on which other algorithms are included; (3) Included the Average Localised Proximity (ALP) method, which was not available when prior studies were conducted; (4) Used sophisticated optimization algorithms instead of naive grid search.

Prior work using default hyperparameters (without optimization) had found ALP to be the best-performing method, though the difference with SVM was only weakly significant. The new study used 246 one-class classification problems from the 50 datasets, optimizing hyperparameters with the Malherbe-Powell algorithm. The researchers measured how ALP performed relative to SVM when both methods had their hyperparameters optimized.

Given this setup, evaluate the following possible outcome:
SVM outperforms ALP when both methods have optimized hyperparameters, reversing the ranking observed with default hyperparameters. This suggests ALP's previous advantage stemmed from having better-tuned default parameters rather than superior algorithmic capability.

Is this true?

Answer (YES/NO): NO